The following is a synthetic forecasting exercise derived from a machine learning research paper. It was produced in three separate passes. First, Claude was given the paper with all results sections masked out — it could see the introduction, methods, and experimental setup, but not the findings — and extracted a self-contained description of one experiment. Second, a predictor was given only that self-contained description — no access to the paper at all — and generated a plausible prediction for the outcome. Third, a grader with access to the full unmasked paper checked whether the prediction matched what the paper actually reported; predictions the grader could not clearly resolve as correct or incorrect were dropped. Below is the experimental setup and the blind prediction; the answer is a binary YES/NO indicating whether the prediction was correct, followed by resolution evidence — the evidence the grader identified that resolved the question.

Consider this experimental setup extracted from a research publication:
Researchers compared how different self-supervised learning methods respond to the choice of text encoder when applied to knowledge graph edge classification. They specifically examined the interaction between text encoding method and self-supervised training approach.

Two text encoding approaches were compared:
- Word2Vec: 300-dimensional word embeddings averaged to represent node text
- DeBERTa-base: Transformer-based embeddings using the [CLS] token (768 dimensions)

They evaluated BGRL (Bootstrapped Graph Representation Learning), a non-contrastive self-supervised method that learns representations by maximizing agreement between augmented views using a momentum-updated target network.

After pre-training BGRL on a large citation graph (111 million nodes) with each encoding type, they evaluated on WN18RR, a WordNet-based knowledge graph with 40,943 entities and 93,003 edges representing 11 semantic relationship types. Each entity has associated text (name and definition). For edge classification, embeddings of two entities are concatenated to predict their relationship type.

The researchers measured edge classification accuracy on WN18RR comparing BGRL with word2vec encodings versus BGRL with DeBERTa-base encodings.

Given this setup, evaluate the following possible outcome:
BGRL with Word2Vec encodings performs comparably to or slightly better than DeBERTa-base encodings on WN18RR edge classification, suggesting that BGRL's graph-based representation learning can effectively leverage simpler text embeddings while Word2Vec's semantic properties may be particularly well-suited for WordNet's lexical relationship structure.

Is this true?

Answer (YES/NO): NO